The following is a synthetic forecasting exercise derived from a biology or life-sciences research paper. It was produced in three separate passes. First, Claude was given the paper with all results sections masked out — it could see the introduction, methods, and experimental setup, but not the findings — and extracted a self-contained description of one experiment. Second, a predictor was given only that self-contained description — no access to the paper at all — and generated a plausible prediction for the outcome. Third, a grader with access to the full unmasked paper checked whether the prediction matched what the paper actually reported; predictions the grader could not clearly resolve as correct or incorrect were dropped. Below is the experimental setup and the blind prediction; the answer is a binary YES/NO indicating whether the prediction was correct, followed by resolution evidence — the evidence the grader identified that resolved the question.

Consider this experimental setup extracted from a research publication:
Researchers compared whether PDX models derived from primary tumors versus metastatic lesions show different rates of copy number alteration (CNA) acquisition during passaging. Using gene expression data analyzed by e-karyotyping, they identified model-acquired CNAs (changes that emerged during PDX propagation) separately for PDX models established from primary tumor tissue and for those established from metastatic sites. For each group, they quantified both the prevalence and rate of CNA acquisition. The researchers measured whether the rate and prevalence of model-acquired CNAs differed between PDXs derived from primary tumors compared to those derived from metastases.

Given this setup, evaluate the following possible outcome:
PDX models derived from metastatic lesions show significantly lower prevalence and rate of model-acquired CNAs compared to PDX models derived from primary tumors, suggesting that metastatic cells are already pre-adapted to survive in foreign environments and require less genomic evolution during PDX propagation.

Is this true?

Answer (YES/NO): NO